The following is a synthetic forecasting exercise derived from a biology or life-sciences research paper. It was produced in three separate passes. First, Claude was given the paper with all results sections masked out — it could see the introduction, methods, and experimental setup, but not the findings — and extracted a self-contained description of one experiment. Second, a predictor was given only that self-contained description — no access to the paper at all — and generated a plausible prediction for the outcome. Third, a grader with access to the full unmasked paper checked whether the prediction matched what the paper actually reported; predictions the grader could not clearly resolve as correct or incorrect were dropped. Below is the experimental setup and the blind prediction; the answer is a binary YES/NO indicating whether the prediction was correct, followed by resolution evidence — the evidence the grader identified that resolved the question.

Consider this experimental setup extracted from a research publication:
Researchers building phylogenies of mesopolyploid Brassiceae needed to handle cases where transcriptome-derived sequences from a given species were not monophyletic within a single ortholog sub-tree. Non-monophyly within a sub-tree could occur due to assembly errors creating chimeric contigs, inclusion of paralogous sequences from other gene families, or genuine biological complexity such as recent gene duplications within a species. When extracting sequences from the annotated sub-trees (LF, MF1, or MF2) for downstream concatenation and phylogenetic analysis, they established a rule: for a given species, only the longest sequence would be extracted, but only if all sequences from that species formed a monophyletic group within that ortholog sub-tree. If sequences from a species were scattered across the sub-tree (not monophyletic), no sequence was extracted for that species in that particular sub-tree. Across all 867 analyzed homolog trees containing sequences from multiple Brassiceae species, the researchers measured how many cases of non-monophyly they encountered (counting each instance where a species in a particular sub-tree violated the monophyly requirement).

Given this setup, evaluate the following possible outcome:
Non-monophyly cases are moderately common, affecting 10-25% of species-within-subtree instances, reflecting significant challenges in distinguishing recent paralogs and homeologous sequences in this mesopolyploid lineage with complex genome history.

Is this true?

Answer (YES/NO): NO